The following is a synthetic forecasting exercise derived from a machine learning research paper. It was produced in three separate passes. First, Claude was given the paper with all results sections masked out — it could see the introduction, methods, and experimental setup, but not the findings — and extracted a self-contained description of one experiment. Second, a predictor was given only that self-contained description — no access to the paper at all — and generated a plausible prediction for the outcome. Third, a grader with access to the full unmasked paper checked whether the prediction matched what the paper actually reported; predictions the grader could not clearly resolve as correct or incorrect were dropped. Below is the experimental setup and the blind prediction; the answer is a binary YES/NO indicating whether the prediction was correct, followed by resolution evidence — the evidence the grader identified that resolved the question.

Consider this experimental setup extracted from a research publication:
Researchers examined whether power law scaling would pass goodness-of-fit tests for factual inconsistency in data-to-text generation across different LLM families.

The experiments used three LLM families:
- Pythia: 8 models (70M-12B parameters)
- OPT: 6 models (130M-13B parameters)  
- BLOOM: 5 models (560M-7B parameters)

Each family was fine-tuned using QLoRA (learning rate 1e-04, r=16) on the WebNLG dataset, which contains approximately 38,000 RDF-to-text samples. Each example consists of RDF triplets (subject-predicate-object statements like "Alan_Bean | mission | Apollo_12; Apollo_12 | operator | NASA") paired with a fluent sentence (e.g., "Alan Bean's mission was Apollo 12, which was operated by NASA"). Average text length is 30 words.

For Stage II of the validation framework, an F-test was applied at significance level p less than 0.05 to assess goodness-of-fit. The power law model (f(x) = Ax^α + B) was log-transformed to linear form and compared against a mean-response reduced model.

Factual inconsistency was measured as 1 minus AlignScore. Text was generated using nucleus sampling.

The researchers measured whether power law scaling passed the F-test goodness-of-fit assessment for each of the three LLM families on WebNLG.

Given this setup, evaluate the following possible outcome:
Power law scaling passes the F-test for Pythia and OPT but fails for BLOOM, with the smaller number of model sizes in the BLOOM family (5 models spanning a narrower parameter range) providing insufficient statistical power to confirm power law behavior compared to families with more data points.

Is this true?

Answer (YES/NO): YES